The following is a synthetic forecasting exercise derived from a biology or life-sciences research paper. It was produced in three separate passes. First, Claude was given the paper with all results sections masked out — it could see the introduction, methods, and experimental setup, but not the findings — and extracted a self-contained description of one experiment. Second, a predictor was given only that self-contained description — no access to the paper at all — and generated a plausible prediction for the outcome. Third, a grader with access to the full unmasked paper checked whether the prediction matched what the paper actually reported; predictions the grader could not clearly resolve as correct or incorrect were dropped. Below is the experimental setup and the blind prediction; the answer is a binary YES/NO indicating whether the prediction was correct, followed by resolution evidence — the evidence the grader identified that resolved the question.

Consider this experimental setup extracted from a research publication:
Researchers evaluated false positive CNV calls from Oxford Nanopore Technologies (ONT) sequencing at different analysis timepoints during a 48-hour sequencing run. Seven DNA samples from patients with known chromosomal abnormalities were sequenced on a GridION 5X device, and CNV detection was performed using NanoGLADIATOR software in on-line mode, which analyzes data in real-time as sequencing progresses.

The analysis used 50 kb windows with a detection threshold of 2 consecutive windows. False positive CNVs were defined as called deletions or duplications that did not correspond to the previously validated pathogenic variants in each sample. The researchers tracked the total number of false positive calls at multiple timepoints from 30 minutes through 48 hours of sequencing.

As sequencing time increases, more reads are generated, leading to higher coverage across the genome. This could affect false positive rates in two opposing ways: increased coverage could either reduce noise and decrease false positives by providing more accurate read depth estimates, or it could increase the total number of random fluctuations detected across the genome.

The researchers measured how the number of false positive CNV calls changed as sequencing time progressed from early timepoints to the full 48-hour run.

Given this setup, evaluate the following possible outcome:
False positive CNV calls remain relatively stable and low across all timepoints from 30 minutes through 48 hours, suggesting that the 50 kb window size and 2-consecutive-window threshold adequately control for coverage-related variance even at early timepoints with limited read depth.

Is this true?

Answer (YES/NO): NO